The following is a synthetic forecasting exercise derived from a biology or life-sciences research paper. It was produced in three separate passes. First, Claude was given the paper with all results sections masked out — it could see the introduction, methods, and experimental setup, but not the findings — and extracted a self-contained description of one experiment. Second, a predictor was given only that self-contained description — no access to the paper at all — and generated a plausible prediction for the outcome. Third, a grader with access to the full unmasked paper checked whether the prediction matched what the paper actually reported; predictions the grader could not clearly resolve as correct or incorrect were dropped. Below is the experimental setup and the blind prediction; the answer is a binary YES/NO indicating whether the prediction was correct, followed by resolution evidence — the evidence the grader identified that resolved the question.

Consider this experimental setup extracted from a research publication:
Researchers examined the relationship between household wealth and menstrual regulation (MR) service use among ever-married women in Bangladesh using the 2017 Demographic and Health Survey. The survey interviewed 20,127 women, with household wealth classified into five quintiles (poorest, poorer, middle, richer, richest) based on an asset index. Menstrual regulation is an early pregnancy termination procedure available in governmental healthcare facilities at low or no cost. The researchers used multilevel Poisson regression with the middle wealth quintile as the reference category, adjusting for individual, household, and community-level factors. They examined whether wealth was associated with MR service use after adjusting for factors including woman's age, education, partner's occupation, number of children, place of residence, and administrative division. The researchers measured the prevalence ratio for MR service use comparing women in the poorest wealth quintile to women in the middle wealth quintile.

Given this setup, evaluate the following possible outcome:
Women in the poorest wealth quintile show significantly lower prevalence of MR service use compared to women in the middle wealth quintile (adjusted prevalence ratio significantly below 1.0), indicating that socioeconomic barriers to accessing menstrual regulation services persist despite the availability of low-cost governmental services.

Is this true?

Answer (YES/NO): YES